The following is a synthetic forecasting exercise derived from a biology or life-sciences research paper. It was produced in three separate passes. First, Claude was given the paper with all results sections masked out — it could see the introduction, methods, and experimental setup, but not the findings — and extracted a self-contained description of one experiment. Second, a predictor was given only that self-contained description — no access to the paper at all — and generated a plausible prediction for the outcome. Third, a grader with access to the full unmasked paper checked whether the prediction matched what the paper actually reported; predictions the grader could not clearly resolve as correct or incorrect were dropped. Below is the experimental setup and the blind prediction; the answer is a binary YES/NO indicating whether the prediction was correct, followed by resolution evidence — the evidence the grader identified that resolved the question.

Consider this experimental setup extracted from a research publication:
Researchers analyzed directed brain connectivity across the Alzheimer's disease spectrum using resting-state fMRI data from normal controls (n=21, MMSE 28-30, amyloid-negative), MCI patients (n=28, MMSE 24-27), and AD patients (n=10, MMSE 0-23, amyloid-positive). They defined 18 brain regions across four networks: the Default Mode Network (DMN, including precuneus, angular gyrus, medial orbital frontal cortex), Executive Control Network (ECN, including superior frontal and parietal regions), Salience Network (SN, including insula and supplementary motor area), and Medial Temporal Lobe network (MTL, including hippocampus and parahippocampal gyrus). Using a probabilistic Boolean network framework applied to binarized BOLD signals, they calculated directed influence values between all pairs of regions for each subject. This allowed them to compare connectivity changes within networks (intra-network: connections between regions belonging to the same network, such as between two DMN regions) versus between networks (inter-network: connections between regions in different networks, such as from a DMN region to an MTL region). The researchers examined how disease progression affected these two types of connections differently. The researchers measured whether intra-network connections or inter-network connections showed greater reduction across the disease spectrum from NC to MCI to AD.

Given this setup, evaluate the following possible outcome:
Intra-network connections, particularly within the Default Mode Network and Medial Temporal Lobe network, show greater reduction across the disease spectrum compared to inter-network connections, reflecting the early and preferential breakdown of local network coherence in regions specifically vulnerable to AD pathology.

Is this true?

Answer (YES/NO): NO